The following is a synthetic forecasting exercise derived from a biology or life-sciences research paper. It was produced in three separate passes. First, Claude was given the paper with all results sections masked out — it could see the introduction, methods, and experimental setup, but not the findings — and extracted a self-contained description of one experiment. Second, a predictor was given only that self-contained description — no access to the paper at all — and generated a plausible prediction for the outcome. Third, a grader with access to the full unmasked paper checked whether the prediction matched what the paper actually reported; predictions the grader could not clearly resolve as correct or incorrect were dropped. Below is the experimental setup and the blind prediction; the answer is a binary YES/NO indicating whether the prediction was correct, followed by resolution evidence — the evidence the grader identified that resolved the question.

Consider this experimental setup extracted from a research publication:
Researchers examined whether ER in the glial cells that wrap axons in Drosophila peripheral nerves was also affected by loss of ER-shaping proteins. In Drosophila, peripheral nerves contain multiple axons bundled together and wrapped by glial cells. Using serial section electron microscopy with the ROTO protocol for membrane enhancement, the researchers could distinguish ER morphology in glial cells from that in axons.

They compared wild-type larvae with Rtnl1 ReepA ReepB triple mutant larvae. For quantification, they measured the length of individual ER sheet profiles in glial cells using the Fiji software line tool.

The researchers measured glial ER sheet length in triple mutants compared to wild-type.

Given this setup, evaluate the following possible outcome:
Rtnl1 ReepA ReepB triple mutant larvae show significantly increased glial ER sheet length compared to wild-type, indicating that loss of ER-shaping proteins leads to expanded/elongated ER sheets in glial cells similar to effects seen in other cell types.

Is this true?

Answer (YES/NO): YES